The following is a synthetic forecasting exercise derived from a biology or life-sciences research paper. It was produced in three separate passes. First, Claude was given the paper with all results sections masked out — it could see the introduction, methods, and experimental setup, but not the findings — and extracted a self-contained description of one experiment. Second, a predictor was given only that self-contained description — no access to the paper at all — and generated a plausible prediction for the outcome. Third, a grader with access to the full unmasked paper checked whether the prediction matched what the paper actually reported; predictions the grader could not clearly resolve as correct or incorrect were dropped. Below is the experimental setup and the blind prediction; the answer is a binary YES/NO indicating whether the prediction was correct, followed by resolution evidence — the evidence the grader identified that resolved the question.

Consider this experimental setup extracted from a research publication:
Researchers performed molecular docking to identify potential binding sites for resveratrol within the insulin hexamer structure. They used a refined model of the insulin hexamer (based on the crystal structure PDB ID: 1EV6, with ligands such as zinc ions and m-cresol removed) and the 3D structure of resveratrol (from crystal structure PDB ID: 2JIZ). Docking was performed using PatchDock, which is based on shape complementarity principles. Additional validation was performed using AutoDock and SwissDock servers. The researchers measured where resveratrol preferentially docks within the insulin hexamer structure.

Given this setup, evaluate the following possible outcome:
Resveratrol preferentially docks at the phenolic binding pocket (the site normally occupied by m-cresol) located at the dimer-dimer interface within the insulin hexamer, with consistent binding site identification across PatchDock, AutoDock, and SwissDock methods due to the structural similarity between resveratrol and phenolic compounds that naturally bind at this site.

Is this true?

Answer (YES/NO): YES